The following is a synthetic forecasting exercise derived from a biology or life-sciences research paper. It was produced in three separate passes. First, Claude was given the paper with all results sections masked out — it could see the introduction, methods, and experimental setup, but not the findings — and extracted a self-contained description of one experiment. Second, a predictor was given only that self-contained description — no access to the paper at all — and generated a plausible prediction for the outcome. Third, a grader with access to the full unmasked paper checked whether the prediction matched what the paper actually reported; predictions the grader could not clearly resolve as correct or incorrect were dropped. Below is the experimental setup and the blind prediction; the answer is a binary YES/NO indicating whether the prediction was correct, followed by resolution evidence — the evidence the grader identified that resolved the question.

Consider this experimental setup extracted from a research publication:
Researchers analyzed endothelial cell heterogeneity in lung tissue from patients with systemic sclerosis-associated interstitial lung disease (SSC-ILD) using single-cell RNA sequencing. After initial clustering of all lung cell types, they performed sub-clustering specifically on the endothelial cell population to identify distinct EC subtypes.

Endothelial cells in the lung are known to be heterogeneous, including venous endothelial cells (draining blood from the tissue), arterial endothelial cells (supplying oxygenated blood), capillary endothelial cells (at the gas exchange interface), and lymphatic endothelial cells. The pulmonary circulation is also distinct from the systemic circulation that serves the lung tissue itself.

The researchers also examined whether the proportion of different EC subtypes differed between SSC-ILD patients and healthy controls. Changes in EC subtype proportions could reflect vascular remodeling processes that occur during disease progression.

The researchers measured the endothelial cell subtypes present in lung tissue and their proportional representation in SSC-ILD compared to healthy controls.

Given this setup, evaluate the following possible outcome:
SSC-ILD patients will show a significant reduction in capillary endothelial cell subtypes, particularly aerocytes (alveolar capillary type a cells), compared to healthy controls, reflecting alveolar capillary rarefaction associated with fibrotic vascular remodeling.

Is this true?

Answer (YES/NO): YES